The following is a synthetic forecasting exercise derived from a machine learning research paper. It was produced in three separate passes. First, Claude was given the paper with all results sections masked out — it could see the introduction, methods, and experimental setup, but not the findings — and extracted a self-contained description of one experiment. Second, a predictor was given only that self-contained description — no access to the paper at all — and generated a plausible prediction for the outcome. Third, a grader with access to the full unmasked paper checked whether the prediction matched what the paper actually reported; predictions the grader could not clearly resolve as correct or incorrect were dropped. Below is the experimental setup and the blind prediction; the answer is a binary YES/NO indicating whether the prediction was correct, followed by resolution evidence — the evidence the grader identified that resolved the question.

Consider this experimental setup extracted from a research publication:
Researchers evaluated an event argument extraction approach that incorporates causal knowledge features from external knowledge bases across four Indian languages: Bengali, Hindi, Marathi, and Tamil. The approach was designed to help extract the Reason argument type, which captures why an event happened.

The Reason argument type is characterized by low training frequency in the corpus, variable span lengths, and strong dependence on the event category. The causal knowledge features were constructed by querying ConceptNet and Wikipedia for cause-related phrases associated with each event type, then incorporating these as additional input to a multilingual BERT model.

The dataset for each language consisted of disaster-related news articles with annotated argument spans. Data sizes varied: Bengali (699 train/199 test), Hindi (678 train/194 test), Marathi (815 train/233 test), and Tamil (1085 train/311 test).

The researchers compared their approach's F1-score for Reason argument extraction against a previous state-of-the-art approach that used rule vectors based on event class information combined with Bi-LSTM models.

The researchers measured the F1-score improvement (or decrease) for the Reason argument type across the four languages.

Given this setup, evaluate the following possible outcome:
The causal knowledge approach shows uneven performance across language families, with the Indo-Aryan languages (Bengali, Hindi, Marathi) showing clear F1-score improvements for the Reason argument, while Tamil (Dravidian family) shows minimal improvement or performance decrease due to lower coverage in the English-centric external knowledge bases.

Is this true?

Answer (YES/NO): NO